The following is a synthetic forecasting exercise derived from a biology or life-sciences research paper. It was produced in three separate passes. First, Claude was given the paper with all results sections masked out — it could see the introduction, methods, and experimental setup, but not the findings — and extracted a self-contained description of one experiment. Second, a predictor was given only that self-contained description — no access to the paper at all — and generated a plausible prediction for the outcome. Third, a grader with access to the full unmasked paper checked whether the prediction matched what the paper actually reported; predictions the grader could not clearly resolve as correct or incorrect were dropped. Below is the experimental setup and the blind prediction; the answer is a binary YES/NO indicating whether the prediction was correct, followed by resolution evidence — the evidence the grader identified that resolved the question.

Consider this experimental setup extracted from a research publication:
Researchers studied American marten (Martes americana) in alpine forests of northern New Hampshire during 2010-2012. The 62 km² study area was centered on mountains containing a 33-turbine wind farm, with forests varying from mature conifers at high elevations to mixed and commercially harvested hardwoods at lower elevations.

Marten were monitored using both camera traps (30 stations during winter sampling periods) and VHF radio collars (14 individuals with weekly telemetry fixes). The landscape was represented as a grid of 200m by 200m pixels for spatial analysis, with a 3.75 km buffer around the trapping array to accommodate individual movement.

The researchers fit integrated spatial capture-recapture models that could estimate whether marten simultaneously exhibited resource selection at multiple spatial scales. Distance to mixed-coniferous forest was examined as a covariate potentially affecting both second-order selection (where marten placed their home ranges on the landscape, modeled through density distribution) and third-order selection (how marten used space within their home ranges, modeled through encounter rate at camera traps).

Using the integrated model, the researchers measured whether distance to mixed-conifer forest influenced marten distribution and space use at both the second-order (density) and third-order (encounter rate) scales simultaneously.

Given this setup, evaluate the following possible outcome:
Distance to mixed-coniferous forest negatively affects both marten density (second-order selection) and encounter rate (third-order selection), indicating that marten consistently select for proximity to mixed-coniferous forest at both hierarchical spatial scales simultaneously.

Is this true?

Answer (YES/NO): YES